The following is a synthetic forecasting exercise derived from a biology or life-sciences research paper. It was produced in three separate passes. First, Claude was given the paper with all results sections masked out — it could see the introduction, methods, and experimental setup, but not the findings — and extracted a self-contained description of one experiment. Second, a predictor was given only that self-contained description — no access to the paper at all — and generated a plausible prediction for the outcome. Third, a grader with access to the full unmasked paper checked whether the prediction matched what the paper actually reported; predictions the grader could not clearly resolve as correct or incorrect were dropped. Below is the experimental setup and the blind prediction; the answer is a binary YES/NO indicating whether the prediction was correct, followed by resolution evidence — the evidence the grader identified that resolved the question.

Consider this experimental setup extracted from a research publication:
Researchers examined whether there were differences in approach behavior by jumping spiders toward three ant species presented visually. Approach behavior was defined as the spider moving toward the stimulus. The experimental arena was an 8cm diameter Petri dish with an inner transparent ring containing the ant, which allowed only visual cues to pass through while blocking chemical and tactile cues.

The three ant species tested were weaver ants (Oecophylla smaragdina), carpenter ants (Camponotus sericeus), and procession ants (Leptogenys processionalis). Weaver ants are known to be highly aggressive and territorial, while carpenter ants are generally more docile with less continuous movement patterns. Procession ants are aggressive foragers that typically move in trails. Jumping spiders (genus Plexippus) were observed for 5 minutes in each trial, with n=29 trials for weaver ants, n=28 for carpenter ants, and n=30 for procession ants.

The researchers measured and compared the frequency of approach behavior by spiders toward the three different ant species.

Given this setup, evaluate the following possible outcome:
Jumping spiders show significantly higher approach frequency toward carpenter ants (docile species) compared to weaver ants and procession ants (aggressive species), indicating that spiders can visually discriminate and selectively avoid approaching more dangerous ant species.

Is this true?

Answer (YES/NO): NO